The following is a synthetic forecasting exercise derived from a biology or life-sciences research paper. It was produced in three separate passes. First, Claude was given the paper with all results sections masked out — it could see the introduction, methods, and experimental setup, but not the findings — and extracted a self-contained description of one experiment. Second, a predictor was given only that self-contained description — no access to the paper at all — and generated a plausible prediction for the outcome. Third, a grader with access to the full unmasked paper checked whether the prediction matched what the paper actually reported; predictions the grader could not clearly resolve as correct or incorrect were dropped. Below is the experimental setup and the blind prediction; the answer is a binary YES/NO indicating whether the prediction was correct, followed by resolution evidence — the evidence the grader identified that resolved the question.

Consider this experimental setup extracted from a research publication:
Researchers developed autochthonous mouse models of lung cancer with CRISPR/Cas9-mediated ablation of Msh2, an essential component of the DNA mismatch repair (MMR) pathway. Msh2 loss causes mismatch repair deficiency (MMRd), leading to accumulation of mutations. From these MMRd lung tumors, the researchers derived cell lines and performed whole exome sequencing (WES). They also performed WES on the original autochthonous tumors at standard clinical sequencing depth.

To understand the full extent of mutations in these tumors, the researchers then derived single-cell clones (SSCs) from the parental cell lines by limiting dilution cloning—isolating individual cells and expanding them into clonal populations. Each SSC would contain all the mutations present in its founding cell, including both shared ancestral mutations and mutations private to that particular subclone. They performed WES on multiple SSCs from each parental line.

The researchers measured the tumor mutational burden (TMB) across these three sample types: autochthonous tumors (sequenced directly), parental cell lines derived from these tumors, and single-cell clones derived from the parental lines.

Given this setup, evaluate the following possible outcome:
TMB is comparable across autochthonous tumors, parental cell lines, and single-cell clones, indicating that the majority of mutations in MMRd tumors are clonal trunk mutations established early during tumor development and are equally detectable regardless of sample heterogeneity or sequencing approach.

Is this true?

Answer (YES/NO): NO